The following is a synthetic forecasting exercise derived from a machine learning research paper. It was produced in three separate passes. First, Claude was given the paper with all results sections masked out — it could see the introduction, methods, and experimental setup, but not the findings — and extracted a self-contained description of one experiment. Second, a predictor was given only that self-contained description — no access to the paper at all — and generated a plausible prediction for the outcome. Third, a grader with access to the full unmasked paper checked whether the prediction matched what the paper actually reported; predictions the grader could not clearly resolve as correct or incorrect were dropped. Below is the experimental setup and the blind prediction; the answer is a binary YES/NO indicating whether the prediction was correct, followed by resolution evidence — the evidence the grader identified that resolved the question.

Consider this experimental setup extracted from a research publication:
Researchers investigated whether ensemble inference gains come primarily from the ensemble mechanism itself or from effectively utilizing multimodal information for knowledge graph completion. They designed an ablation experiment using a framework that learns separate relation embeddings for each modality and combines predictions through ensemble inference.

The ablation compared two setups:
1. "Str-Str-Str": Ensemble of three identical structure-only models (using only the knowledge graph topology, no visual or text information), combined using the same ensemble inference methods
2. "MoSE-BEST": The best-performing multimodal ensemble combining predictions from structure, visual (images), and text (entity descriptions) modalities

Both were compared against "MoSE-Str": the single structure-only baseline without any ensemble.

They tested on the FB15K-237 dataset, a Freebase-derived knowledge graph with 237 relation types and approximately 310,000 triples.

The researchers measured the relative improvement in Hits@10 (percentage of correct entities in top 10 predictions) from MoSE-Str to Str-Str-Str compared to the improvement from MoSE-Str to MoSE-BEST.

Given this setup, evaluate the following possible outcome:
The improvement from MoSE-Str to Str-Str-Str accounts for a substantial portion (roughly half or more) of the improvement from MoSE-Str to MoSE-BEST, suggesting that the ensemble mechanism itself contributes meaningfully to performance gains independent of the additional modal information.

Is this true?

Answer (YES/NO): NO